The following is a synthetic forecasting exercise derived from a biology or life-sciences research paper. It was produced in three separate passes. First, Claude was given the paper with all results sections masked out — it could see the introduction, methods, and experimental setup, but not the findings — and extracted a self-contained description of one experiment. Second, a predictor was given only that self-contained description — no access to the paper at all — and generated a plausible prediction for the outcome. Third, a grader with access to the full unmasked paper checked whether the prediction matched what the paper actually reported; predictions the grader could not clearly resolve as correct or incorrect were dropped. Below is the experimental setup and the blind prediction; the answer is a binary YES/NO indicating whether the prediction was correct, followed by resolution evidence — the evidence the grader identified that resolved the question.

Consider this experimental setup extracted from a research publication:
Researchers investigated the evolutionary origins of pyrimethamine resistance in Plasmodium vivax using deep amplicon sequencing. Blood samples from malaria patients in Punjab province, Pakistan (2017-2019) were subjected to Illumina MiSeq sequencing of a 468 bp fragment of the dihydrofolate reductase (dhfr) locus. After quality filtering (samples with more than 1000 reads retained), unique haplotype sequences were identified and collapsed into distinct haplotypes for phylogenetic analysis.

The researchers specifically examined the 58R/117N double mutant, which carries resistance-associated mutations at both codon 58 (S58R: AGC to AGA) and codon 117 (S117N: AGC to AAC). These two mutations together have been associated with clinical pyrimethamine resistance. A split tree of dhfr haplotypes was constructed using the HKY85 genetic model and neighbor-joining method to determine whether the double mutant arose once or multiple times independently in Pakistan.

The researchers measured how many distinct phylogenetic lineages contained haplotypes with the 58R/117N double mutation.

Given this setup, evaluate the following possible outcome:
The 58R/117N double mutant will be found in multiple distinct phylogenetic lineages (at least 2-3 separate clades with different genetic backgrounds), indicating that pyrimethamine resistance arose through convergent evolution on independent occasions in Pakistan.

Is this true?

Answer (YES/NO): NO